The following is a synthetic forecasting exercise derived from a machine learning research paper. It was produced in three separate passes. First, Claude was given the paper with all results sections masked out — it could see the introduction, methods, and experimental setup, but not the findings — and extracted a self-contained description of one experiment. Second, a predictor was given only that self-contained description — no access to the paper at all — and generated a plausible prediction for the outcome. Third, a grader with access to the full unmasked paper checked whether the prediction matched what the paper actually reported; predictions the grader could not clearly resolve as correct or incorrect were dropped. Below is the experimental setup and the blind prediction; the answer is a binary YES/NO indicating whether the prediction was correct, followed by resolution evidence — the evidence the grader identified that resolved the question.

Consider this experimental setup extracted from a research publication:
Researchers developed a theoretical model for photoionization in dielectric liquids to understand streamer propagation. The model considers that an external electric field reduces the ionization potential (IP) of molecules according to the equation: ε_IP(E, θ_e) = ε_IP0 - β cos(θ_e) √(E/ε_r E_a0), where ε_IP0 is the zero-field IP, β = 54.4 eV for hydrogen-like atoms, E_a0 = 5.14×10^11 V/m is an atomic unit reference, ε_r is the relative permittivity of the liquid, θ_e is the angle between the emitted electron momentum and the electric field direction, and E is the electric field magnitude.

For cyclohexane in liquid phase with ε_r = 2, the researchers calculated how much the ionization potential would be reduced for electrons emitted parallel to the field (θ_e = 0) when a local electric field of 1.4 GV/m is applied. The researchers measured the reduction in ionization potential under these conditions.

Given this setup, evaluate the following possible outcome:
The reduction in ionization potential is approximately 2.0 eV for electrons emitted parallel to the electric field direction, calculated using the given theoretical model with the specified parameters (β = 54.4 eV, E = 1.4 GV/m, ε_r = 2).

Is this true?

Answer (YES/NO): YES